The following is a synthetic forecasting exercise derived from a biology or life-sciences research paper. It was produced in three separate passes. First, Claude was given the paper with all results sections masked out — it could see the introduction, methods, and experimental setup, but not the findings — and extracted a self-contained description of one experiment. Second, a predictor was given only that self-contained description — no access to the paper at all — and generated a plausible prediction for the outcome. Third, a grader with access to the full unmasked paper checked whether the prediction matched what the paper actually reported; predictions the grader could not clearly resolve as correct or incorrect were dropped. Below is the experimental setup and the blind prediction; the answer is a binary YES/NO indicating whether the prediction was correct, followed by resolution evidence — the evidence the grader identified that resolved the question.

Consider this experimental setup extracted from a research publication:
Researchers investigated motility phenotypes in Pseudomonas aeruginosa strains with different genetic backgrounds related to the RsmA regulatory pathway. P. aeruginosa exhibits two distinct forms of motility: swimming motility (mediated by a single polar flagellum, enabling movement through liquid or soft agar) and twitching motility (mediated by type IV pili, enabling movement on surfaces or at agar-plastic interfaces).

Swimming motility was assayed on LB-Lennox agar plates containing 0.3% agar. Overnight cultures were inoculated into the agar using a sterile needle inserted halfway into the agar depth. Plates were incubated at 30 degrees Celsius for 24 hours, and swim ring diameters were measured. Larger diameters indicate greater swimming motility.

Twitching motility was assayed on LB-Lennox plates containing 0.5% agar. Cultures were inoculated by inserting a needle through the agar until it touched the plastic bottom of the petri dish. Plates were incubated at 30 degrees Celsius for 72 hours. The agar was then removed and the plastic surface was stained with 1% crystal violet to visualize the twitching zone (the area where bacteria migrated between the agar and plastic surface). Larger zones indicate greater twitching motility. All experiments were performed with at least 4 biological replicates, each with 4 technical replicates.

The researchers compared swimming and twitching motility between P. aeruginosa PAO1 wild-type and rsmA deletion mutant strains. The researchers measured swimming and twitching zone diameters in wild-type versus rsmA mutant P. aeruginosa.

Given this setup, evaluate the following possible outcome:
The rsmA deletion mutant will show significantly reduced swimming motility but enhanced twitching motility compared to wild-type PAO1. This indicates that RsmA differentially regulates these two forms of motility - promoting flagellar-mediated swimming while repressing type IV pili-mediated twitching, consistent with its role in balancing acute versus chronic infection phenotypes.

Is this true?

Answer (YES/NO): NO